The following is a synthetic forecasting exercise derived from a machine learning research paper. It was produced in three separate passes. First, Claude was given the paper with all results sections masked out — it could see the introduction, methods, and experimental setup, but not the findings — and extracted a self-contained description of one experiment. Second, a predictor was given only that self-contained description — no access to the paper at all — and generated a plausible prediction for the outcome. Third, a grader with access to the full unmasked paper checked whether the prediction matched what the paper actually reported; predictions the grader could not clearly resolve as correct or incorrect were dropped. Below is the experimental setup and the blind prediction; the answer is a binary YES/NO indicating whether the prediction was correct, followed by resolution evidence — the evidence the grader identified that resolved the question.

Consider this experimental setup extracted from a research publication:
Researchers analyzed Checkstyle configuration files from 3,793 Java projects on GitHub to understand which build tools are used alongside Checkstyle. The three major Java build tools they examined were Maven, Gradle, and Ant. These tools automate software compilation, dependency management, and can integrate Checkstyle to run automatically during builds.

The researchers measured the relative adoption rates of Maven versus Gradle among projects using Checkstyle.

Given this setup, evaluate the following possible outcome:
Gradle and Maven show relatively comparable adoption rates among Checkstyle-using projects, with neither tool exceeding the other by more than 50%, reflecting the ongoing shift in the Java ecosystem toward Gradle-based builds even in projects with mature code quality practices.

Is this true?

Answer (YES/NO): YES